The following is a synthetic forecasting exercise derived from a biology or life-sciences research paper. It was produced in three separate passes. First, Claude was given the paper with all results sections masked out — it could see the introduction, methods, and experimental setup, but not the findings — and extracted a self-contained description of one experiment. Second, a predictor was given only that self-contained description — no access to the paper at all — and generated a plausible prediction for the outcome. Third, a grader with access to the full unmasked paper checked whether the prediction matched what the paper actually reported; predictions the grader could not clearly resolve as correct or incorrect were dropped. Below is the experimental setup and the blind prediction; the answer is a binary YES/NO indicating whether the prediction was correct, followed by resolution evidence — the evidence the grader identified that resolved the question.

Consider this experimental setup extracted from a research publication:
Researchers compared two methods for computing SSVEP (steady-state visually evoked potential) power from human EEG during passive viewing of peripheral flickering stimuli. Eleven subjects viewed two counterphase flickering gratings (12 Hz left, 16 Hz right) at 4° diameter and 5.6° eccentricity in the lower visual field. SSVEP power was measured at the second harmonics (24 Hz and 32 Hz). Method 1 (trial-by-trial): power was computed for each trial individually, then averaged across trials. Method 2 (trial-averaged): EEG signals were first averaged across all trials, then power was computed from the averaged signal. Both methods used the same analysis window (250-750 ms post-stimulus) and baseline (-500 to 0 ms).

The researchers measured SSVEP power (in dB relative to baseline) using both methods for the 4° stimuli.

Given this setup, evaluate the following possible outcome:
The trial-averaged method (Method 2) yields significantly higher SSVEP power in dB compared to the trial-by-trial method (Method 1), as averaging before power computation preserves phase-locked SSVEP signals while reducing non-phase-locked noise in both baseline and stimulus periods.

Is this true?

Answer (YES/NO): YES